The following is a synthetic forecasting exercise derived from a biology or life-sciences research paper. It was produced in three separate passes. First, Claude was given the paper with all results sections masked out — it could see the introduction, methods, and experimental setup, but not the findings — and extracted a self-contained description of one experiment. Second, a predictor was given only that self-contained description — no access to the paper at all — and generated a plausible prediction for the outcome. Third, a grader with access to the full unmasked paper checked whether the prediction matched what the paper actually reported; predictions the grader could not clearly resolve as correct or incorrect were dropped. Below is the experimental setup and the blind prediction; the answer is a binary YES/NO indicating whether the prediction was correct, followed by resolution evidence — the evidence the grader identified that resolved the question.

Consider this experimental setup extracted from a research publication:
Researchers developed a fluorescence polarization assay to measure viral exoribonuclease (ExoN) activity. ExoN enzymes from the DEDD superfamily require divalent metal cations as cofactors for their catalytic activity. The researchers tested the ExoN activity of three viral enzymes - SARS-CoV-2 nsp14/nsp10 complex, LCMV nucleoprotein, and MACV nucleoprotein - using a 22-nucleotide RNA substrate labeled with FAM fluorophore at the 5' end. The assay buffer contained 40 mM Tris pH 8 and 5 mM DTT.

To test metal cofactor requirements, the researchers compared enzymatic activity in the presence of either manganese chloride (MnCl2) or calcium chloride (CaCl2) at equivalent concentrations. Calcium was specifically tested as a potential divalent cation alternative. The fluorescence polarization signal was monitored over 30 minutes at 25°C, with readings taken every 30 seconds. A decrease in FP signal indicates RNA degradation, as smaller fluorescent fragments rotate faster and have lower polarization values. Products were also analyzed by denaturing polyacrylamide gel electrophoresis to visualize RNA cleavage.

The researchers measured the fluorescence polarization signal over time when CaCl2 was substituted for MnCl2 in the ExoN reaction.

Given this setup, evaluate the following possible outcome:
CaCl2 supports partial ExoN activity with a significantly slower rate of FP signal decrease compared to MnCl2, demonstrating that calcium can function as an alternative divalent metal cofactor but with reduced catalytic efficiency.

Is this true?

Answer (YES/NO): NO